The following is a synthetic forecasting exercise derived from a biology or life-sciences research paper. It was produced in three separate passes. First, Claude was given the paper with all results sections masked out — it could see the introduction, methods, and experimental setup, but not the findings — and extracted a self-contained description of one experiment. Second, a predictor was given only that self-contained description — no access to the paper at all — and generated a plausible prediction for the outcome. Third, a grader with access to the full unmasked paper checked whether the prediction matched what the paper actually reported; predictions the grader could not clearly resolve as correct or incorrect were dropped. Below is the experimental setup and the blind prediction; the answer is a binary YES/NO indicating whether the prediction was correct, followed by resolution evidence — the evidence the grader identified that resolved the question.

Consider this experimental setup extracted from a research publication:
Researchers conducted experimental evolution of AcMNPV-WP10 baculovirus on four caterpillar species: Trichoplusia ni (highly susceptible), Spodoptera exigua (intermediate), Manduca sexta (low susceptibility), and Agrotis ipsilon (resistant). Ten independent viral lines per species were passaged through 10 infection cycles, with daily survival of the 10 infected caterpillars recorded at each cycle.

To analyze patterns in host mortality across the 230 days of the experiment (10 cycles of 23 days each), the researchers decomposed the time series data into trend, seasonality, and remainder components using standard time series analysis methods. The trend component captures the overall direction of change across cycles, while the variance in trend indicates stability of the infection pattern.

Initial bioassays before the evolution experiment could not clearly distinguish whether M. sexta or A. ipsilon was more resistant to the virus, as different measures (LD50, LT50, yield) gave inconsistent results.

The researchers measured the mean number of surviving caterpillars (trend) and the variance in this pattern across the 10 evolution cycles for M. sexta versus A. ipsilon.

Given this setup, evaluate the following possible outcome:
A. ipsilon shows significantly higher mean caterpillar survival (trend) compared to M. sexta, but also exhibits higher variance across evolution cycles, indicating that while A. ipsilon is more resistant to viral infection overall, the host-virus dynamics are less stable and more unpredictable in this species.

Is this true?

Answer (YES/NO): YES